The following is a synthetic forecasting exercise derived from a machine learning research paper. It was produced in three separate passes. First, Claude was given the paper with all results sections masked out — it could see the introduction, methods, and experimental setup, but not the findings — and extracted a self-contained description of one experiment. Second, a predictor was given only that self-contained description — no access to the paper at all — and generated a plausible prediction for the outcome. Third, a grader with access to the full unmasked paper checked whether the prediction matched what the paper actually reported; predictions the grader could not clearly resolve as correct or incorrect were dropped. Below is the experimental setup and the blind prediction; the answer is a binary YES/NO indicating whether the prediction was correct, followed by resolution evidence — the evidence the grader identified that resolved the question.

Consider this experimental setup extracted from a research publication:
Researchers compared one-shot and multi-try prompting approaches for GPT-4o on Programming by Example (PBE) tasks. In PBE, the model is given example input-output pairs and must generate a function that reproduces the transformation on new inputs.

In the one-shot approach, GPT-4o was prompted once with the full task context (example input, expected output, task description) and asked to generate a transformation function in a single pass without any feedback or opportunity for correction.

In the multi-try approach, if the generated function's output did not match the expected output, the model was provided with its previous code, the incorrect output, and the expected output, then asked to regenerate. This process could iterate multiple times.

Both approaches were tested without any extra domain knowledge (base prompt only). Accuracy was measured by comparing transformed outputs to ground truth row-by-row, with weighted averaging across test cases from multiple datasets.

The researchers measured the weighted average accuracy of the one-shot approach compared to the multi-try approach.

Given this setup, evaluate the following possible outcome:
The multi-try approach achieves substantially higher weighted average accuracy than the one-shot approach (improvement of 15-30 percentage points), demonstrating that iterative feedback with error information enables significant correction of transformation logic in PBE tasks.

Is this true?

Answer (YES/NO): NO